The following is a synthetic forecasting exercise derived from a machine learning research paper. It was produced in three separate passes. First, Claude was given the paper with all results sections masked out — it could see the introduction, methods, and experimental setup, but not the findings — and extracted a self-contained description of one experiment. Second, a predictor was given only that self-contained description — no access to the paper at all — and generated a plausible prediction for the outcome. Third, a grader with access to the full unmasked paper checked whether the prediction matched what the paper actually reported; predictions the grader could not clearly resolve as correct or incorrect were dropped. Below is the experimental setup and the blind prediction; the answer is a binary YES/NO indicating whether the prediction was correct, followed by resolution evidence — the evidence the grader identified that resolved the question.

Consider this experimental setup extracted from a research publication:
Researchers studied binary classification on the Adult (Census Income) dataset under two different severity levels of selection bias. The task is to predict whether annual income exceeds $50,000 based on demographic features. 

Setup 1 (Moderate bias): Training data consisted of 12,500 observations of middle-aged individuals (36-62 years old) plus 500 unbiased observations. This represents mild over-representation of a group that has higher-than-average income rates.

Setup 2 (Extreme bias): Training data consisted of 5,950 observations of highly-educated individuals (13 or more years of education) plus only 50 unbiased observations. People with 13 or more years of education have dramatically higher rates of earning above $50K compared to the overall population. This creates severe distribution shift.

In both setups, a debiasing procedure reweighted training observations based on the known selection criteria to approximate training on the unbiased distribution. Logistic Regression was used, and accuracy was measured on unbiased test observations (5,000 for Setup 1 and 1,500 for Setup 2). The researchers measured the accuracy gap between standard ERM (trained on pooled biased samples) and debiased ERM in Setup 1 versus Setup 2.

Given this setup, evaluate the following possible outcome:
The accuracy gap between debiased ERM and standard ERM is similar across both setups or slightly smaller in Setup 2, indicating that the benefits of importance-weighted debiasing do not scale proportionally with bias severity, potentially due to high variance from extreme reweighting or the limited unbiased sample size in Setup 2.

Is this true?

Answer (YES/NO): NO